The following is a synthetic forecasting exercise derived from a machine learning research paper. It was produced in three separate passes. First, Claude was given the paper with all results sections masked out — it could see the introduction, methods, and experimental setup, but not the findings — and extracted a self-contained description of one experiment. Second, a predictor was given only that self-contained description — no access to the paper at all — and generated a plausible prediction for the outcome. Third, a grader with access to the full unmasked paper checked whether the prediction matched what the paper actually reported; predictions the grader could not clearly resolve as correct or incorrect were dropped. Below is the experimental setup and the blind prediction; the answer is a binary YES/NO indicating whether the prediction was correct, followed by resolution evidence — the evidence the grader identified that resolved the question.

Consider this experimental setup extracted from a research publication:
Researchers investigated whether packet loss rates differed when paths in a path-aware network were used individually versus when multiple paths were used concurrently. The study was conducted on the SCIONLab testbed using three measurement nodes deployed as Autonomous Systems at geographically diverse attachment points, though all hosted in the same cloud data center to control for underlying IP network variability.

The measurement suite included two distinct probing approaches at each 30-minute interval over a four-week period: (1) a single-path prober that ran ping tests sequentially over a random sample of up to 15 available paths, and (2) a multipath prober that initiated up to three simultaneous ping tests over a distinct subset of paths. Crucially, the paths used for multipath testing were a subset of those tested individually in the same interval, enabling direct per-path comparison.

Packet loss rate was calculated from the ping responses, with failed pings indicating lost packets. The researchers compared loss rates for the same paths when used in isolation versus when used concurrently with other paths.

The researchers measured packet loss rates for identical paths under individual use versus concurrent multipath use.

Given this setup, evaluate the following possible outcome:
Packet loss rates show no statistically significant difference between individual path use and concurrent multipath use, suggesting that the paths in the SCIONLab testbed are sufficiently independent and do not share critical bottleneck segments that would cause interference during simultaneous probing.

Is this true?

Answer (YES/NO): NO